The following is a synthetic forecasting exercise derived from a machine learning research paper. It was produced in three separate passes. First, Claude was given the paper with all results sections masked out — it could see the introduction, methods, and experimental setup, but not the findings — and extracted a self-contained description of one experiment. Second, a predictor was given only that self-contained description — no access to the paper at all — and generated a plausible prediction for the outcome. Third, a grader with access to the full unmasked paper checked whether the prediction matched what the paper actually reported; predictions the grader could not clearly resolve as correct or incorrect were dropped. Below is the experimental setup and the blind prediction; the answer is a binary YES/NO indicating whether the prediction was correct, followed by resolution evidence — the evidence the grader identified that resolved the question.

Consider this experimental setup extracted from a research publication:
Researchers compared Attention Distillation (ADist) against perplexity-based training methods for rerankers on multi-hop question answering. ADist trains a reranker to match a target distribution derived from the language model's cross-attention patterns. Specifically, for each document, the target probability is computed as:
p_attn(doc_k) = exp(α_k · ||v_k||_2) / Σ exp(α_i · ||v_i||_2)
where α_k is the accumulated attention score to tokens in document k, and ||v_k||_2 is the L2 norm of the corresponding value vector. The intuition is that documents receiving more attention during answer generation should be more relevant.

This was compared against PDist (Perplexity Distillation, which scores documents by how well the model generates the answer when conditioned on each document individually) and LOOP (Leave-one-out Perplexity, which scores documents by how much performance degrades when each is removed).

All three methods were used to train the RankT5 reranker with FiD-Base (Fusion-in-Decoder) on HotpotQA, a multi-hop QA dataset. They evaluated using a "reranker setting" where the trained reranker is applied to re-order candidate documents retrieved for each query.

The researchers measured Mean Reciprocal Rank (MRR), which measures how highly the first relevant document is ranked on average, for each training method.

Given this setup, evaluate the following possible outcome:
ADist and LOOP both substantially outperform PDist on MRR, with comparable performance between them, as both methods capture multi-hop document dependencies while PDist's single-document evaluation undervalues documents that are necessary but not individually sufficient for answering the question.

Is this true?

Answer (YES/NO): NO